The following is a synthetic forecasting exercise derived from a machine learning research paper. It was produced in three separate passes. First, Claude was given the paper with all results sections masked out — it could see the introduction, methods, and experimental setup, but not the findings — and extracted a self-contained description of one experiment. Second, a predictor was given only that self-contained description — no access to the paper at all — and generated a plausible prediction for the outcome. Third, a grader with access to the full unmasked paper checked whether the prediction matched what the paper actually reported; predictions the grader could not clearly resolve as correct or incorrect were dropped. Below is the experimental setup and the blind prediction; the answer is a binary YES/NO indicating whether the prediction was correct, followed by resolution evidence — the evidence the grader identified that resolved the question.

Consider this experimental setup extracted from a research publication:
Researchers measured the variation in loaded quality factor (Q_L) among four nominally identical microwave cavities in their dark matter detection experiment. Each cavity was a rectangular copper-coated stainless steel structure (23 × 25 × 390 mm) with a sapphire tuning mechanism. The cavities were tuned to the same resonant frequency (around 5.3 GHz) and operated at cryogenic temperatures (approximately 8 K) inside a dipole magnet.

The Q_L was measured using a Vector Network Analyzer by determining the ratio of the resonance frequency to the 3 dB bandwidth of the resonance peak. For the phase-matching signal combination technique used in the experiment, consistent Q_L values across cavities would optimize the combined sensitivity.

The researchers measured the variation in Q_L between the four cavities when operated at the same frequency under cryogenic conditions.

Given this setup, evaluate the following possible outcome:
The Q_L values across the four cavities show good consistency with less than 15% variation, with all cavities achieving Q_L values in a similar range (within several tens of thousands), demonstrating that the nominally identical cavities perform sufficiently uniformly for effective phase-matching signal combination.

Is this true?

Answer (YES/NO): YES